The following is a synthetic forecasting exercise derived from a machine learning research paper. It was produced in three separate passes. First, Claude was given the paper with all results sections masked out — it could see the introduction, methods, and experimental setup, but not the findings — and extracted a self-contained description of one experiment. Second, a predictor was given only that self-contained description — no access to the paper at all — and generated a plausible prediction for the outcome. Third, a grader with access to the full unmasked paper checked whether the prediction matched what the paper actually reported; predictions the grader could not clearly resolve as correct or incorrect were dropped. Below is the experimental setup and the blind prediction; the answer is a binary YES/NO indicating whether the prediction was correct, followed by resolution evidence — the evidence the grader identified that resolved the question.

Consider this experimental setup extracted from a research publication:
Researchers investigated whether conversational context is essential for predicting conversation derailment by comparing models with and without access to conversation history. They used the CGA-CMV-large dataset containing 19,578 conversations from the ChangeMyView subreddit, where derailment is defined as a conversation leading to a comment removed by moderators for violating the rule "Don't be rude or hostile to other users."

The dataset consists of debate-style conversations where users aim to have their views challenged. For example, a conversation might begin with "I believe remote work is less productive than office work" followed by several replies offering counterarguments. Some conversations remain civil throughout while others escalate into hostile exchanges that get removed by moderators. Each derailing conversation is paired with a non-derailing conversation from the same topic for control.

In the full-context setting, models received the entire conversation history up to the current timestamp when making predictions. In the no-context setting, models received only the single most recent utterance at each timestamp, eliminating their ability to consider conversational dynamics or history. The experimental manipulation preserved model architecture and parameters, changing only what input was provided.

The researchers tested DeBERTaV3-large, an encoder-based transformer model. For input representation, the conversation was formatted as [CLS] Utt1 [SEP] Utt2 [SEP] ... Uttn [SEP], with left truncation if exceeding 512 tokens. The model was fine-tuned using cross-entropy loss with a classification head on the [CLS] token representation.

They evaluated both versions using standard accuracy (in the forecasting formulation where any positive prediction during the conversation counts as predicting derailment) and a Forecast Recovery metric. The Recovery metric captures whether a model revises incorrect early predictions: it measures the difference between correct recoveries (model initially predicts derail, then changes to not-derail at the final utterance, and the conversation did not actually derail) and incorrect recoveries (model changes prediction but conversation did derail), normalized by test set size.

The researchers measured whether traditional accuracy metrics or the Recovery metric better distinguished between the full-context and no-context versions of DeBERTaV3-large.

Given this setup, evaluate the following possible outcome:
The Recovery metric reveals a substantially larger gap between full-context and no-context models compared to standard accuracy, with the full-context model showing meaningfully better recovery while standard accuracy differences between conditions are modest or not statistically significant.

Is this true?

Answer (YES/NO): YES